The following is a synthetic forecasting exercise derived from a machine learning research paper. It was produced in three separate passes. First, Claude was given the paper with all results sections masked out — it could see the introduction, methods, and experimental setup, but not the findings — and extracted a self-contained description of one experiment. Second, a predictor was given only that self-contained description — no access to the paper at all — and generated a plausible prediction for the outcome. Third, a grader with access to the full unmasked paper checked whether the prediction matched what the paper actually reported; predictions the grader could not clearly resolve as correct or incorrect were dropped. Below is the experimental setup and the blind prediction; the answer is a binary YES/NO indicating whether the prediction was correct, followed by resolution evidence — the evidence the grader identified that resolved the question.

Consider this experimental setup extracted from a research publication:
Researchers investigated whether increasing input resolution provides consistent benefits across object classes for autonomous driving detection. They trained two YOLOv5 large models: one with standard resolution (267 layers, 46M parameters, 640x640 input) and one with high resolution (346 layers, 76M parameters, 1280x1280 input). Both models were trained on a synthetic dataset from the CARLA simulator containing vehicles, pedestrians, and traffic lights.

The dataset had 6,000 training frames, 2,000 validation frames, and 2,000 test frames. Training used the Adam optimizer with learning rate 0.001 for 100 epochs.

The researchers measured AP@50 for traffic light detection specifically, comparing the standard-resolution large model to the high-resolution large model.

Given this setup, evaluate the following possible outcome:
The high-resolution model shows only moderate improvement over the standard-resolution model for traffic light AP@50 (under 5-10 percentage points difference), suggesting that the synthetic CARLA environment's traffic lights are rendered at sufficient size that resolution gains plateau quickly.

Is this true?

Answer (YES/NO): YES